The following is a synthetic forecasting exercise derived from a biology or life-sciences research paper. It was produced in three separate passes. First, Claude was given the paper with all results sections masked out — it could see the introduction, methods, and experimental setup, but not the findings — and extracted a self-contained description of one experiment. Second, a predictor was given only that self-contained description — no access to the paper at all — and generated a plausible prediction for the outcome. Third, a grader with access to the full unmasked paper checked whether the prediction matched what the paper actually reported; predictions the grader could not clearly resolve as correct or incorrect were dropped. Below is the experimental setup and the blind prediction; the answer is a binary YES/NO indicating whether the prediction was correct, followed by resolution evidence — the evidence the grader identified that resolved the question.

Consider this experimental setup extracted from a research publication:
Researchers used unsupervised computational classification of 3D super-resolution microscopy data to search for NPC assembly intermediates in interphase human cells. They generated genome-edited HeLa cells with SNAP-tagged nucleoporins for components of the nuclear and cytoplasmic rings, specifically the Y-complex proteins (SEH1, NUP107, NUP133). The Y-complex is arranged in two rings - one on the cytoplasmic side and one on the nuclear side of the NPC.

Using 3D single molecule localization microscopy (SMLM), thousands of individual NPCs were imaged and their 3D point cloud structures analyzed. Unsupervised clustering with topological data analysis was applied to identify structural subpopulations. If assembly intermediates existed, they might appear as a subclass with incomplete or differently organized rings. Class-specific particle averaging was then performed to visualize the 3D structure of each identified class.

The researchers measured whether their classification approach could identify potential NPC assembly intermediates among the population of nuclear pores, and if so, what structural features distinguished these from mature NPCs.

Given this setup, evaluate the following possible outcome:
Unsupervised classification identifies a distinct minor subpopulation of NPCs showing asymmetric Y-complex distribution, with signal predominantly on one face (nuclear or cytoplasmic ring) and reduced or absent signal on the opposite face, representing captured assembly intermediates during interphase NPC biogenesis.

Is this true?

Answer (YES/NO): NO